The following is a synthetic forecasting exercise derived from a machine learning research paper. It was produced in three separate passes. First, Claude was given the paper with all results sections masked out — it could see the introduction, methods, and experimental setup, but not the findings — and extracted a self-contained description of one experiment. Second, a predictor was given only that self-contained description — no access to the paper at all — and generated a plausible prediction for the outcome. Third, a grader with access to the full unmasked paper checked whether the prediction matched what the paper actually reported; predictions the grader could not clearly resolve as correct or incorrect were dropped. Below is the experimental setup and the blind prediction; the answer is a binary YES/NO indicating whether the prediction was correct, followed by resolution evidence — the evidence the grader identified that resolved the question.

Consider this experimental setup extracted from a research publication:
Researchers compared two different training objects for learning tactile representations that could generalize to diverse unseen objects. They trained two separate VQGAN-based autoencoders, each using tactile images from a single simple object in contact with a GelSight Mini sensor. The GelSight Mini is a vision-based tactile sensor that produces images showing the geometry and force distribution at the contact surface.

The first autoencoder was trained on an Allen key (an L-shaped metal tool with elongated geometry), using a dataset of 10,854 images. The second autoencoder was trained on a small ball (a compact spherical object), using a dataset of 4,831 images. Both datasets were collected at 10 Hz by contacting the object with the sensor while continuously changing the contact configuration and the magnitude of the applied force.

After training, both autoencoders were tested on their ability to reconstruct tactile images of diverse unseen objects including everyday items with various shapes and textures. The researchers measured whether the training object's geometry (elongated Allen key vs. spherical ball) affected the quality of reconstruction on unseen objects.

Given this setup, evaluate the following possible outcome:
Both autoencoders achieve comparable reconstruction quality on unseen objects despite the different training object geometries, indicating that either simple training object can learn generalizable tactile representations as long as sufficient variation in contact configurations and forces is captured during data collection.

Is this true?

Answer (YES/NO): NO